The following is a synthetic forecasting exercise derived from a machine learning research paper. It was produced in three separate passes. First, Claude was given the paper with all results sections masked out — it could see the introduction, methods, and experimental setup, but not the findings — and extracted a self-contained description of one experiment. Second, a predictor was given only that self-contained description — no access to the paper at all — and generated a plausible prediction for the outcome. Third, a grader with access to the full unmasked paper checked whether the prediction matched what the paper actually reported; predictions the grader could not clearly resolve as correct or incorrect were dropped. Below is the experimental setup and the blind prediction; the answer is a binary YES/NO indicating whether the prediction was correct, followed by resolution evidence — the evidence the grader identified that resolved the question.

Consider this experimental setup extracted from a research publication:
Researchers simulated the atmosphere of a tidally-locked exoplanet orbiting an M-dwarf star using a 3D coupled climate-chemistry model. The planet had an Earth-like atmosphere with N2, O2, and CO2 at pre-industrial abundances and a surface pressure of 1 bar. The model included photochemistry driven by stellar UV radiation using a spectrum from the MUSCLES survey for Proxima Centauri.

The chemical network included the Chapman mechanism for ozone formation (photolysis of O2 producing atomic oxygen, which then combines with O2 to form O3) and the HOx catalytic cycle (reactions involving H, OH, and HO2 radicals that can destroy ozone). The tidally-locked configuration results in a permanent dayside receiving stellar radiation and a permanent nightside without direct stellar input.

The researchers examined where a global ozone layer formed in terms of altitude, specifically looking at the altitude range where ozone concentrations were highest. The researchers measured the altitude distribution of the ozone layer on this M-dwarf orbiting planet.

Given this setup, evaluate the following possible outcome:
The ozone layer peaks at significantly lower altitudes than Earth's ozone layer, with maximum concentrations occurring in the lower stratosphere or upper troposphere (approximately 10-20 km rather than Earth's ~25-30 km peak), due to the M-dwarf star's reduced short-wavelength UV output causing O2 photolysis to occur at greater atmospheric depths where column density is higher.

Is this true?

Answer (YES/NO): NO